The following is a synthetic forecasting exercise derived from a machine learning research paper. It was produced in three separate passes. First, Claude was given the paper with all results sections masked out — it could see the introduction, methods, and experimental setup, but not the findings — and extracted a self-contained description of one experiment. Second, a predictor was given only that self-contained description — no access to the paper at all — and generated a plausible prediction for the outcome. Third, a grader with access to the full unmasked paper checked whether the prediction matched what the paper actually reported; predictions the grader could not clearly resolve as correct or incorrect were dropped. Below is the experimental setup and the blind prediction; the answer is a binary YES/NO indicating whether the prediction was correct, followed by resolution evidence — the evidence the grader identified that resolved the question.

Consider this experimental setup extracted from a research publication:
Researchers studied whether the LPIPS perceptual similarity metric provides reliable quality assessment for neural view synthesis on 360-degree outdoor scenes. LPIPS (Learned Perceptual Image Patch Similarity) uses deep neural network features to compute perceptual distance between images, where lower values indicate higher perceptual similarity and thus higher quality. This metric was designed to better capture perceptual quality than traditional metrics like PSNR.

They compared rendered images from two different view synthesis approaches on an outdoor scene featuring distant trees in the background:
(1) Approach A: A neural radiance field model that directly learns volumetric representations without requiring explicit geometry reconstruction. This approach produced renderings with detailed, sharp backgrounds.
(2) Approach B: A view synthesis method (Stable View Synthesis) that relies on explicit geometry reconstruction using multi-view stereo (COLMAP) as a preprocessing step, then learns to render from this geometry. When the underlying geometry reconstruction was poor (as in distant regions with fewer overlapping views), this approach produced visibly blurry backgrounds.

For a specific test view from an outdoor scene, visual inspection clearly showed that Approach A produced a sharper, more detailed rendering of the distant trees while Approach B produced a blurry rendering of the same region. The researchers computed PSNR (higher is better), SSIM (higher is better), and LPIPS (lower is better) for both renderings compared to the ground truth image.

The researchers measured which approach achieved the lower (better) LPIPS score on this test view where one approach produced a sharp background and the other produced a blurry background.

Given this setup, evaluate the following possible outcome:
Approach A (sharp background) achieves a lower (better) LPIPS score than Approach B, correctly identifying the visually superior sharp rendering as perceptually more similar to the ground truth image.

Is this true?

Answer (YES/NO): NO